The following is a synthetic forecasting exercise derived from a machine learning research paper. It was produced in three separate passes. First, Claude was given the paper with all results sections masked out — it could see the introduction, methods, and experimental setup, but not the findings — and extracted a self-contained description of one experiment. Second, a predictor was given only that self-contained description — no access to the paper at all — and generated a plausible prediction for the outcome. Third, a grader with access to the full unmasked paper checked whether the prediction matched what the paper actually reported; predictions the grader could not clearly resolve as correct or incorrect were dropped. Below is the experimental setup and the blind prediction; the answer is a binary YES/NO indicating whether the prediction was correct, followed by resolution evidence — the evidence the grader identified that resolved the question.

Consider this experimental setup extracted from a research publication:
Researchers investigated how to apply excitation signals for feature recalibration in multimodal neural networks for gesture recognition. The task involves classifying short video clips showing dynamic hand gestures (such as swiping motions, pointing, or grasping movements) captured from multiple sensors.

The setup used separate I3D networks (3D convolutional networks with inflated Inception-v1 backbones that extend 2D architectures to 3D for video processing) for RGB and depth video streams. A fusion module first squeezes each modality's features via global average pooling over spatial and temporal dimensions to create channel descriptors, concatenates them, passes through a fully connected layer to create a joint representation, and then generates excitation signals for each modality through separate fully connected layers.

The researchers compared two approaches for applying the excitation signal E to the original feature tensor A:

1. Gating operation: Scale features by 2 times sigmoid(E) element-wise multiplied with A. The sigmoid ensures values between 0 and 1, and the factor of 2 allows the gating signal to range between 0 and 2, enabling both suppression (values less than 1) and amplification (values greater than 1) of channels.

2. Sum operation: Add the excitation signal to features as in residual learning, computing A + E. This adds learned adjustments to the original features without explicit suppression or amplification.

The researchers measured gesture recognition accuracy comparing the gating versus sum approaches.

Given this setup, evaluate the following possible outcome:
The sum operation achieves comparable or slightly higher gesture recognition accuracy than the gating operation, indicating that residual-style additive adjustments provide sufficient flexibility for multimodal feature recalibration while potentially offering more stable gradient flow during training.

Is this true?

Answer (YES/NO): YES